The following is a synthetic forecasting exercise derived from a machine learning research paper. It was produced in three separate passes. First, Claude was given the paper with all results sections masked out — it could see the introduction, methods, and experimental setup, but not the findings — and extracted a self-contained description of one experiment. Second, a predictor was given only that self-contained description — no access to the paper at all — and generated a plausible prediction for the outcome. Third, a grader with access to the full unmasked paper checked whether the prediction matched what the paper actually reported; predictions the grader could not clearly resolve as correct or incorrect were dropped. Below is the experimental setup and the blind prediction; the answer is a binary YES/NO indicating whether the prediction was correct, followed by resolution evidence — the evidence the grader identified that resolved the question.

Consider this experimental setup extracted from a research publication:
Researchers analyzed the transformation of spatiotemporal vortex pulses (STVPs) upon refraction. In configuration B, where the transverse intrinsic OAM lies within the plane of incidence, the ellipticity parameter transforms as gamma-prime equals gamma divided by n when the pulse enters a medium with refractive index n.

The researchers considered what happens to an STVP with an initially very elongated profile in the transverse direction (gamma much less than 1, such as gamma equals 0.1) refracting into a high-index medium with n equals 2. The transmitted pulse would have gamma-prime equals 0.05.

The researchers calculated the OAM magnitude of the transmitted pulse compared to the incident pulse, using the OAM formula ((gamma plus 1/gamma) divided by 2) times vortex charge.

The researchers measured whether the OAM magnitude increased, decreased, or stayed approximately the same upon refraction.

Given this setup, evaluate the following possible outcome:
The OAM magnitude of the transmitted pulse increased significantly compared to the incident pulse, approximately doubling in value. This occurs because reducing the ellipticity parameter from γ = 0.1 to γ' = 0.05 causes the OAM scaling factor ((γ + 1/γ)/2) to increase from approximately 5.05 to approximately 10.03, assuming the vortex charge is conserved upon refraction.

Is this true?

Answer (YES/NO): YES